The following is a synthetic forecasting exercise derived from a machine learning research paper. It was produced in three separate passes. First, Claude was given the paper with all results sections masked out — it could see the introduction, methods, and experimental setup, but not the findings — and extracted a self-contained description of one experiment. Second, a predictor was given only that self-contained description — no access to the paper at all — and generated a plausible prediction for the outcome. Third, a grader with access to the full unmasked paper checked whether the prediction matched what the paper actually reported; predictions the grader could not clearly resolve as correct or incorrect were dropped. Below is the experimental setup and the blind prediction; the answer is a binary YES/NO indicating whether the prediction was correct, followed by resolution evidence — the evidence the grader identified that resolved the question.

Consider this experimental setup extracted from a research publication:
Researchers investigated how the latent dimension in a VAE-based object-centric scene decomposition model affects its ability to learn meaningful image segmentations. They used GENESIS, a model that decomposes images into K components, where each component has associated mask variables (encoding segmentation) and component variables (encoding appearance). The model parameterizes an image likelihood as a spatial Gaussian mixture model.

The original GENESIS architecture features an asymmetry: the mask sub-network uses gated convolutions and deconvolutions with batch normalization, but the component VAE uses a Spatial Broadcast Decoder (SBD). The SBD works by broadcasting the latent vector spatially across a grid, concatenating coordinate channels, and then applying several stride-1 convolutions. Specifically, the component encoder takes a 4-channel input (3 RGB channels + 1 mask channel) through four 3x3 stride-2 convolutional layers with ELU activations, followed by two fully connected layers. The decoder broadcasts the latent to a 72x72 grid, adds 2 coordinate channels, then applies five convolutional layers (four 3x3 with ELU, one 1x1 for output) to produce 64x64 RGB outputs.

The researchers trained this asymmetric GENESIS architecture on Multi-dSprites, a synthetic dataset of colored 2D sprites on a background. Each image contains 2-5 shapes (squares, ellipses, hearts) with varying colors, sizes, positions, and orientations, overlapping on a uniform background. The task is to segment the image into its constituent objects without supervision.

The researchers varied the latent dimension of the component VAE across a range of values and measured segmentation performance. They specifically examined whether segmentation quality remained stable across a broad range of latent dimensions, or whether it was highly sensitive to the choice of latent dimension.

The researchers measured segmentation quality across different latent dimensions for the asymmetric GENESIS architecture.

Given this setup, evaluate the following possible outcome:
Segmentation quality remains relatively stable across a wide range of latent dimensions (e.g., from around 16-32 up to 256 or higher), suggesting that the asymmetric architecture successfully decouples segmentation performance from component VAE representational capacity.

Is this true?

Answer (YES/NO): YES